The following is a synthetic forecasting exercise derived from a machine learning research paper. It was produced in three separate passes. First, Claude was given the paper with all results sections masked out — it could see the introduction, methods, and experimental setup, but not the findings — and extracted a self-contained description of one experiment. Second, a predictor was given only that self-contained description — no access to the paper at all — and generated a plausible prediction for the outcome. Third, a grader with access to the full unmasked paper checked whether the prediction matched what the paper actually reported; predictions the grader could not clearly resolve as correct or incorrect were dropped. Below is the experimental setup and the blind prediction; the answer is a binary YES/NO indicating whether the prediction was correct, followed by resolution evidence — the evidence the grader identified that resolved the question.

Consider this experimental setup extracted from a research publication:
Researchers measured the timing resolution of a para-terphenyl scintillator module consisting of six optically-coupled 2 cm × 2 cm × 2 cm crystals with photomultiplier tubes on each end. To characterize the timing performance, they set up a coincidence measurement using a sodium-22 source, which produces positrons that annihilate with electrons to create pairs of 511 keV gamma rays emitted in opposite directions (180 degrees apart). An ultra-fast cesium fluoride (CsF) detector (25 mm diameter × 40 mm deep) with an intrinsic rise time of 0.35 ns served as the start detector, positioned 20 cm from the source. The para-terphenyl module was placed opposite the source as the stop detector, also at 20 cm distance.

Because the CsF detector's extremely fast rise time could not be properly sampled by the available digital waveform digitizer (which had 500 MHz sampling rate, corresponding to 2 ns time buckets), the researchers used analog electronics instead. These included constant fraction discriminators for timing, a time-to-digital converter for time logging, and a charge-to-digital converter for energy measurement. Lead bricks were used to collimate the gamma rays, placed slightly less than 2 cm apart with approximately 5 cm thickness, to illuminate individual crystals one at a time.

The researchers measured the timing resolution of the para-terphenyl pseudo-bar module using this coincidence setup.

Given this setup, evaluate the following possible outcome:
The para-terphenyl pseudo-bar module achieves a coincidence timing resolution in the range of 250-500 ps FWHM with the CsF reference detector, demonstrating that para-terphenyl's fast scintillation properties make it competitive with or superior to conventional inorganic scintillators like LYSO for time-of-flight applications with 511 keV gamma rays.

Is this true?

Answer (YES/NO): NO